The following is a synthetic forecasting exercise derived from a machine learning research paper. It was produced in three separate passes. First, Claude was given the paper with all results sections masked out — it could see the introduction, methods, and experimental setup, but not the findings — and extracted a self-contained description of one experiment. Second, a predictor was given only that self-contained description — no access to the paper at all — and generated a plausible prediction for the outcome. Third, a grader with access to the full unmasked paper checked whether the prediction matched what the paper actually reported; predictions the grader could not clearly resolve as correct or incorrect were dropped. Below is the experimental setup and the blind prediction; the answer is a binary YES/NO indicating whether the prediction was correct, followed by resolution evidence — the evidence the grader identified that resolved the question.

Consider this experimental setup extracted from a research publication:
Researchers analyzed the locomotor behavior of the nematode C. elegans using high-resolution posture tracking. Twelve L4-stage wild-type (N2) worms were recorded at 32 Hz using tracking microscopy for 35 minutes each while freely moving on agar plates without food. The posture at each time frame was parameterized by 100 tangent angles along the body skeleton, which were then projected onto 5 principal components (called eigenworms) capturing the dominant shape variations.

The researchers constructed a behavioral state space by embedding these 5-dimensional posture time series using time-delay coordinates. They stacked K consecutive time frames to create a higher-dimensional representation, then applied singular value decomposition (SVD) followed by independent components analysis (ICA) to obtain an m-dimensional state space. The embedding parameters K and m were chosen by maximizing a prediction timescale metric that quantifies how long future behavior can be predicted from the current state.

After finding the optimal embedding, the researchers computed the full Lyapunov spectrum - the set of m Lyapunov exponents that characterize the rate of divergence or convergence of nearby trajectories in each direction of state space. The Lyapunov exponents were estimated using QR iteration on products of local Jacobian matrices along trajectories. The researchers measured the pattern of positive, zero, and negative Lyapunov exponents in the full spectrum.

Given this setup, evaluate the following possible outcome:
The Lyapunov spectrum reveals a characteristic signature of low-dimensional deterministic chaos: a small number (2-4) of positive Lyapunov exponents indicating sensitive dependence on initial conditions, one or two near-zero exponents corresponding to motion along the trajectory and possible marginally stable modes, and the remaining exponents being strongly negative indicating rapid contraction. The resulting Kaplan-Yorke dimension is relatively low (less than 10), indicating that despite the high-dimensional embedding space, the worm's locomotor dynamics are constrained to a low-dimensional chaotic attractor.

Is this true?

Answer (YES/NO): YES